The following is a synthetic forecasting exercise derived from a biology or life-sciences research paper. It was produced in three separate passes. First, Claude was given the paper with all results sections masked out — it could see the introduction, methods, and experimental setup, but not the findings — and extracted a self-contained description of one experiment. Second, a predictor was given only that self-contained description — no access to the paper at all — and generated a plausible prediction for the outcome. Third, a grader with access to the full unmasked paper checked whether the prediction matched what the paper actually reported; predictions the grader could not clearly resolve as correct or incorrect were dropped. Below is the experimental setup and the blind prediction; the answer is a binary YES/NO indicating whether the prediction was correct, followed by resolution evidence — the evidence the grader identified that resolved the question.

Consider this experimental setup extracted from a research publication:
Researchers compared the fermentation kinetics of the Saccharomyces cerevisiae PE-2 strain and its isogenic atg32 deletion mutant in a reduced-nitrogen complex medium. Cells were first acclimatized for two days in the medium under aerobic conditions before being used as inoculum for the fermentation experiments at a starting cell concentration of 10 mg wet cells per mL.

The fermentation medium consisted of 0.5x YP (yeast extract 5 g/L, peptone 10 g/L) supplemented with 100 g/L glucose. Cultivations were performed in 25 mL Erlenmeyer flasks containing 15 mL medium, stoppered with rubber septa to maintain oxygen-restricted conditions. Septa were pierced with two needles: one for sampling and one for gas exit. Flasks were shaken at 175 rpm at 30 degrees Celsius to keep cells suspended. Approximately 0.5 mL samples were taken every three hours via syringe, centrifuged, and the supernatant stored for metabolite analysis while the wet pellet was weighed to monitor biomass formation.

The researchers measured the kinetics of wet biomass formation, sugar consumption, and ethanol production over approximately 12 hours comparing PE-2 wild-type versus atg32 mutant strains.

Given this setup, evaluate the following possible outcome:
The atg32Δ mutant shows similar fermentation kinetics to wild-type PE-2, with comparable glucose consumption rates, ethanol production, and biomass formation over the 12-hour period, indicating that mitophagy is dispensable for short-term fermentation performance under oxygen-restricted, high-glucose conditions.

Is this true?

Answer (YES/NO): YES